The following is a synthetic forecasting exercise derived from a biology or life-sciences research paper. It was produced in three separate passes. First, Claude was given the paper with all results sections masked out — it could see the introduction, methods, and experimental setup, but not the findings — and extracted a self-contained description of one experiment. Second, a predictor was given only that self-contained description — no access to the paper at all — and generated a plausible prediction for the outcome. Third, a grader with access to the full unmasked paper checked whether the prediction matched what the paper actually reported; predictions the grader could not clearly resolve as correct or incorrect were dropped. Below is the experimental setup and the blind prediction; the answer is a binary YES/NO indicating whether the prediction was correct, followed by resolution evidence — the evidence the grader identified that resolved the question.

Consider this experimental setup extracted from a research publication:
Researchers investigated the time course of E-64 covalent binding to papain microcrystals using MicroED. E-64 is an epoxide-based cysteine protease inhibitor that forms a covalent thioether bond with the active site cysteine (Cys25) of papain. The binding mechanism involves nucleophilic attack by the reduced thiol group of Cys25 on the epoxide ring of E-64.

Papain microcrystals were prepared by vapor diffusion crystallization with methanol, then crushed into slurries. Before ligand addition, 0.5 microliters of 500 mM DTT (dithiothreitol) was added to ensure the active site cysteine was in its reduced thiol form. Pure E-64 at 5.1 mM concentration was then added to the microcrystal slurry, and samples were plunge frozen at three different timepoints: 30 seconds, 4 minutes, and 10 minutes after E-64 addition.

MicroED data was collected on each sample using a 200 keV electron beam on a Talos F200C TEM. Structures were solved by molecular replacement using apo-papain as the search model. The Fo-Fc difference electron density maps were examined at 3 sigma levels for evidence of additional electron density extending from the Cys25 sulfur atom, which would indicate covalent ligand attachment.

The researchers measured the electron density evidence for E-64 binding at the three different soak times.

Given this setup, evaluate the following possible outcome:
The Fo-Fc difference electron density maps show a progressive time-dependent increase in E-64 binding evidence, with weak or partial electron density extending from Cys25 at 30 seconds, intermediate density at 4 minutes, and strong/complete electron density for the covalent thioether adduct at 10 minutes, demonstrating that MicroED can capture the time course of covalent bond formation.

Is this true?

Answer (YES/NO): YES